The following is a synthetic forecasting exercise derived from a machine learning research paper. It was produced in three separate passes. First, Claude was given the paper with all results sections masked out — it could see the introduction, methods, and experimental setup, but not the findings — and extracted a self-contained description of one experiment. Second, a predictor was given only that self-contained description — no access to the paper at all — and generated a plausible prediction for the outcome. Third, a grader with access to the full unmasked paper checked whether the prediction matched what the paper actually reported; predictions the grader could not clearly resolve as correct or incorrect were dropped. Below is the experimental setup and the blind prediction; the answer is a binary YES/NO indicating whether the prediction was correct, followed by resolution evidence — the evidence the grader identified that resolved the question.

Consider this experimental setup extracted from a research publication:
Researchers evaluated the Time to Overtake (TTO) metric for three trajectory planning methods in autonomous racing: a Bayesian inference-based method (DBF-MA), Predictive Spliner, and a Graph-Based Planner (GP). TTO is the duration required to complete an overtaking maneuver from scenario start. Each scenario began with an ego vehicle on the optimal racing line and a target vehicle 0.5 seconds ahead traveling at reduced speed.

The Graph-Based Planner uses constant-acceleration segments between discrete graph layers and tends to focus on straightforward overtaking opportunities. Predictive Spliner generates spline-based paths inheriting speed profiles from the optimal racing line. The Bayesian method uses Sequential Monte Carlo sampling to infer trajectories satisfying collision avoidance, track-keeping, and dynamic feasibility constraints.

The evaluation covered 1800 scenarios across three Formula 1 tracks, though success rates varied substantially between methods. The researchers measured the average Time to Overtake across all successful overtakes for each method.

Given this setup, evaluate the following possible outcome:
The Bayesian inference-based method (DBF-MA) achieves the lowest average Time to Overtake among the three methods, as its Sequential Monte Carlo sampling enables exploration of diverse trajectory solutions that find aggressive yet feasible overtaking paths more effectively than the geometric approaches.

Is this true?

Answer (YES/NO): NO